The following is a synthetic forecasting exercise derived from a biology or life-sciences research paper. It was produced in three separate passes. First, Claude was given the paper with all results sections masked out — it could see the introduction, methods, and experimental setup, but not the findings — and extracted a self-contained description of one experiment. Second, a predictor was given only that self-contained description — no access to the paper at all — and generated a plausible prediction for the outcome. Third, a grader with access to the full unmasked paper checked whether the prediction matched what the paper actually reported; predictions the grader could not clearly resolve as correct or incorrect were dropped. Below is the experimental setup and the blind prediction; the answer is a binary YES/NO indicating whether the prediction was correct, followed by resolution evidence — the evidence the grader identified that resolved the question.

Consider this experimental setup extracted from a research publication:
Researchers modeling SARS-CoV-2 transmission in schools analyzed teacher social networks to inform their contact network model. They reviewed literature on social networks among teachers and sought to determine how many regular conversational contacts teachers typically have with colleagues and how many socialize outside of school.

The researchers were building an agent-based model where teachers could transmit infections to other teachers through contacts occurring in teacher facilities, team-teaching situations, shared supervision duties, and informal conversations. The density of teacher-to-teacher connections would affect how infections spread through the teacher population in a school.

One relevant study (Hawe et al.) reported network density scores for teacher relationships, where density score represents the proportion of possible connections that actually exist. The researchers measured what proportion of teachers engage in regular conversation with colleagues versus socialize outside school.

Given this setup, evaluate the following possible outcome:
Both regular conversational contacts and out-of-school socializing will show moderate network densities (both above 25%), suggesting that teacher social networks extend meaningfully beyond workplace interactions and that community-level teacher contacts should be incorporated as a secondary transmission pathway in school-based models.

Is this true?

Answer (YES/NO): NO